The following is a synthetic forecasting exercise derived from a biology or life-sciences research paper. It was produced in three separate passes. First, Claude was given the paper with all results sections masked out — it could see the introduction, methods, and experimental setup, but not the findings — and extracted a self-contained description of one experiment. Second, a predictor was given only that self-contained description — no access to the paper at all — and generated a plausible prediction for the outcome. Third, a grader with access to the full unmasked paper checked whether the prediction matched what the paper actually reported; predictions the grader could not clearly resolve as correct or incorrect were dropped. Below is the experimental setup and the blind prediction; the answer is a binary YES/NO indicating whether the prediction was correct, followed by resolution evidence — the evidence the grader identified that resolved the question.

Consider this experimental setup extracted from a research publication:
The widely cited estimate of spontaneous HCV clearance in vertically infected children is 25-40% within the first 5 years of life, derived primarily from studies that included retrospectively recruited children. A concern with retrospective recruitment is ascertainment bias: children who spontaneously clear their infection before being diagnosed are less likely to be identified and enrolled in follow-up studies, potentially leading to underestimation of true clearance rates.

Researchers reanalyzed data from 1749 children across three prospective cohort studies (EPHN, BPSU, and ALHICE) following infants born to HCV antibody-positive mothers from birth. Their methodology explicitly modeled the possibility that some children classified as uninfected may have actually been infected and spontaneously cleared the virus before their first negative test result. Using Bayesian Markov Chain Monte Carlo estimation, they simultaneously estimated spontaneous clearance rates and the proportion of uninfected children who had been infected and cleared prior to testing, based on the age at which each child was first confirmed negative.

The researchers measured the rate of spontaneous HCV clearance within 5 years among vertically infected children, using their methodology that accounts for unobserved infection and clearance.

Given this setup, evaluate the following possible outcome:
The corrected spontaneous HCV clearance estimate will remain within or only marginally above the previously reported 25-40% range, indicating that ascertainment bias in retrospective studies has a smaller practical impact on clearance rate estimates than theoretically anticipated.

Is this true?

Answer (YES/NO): NO